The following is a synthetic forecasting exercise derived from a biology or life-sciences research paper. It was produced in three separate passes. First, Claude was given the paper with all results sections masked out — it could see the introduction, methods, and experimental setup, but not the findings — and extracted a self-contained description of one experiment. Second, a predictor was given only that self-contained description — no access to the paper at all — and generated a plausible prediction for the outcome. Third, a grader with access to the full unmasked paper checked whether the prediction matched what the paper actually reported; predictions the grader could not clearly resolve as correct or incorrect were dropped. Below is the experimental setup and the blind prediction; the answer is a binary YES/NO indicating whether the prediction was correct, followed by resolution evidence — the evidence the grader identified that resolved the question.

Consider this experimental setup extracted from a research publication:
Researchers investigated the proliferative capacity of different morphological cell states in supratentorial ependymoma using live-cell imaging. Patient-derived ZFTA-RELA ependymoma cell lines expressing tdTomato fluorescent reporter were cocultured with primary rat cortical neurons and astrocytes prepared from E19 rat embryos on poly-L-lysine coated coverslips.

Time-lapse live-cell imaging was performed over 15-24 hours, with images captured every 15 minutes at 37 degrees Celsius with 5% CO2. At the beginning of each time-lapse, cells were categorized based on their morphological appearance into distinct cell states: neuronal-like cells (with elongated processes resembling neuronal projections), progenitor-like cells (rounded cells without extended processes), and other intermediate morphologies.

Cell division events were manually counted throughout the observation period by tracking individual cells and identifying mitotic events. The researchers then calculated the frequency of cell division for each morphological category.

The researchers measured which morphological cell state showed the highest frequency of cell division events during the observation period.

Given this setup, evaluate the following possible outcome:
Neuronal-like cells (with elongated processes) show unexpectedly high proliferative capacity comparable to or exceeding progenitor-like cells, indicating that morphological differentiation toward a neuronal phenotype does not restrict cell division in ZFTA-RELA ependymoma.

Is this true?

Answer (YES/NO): NO